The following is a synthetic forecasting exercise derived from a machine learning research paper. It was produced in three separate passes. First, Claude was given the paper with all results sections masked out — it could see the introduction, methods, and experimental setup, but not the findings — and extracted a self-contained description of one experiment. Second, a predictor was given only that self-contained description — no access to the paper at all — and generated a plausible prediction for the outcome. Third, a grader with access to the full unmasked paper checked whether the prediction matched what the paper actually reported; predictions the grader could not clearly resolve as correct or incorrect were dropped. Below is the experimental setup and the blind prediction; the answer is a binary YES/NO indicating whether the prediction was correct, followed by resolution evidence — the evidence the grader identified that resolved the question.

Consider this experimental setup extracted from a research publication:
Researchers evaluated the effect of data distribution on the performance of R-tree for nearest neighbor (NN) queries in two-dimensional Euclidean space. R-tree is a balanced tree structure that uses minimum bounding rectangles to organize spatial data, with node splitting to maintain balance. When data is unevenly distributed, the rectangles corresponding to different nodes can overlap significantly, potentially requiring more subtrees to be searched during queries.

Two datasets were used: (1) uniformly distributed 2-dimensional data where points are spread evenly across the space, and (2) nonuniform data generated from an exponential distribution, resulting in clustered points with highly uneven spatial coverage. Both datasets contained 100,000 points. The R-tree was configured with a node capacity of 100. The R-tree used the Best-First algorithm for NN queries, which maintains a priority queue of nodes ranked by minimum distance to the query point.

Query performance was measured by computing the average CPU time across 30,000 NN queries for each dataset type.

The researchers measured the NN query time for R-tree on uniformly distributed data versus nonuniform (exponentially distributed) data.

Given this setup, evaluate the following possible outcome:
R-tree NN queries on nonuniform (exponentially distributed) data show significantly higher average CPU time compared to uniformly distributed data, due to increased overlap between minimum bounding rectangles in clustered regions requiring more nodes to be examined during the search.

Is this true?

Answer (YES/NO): YES